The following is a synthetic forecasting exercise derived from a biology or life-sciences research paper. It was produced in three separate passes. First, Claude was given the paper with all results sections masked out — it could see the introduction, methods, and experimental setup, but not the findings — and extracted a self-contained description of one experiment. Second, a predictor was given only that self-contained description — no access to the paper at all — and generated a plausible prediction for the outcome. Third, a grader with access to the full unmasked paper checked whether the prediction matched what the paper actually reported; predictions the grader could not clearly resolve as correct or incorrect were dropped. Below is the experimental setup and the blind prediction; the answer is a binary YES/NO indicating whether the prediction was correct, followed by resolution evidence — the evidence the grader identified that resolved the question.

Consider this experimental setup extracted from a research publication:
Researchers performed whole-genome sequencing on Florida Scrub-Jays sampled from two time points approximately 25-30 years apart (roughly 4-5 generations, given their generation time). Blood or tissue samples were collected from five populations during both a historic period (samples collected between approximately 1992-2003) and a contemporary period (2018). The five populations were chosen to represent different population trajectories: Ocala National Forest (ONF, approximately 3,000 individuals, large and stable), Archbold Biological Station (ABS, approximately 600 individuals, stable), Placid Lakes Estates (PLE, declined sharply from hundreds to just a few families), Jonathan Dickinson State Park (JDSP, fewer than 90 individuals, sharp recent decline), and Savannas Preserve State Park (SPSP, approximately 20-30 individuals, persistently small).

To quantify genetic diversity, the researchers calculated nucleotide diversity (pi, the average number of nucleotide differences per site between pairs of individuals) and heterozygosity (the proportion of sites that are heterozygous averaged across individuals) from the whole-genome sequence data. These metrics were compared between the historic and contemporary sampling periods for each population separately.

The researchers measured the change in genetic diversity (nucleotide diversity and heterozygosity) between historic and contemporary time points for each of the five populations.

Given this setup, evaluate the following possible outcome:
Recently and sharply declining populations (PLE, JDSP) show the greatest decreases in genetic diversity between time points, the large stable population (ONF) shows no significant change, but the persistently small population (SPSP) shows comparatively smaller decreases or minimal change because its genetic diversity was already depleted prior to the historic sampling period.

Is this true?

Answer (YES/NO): NO